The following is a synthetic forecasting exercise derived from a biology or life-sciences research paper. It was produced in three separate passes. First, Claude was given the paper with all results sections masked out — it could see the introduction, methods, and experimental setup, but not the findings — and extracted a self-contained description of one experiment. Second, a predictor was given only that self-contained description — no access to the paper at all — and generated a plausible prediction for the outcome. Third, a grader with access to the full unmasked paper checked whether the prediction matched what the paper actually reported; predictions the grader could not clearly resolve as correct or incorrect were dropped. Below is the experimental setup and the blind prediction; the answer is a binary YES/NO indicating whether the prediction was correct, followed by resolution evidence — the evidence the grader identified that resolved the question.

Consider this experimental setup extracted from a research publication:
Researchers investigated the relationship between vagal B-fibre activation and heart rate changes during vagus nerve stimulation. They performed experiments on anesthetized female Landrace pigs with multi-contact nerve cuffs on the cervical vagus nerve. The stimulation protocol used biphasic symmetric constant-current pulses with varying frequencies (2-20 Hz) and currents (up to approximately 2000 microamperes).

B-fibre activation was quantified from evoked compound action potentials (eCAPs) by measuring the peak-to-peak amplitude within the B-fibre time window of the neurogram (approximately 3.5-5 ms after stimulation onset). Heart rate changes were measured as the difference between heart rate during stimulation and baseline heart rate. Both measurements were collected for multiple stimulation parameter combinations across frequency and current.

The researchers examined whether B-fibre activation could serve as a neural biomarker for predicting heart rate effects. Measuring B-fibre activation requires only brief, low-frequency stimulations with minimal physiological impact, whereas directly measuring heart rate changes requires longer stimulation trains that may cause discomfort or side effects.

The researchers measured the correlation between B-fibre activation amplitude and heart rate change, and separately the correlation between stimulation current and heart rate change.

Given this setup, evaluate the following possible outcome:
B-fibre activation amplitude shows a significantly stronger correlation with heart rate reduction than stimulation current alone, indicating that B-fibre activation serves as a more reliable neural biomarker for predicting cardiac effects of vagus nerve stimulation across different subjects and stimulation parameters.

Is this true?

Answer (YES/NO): NO